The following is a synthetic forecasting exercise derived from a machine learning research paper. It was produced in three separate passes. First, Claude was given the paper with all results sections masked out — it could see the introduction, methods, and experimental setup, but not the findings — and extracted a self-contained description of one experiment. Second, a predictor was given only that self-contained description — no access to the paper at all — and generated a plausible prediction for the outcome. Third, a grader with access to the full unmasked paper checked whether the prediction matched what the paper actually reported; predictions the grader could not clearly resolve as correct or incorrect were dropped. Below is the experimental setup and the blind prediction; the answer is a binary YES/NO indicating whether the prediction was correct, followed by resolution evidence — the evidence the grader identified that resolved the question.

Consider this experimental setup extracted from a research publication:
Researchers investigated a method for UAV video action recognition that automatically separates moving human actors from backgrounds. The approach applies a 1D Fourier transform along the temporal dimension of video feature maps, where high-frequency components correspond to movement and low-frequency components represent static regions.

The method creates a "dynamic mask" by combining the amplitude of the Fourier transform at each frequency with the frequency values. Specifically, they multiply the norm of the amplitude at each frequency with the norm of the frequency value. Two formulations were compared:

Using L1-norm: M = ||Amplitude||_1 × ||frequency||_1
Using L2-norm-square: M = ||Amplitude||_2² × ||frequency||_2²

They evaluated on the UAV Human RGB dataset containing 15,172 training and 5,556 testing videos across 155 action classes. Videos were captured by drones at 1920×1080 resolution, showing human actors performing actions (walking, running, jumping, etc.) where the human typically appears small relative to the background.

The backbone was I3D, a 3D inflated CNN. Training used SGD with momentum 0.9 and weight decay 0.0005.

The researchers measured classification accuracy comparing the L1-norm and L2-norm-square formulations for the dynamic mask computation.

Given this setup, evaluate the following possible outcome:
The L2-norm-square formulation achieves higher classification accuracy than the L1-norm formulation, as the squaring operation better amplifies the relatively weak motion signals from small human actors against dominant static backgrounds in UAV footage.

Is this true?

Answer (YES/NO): YES